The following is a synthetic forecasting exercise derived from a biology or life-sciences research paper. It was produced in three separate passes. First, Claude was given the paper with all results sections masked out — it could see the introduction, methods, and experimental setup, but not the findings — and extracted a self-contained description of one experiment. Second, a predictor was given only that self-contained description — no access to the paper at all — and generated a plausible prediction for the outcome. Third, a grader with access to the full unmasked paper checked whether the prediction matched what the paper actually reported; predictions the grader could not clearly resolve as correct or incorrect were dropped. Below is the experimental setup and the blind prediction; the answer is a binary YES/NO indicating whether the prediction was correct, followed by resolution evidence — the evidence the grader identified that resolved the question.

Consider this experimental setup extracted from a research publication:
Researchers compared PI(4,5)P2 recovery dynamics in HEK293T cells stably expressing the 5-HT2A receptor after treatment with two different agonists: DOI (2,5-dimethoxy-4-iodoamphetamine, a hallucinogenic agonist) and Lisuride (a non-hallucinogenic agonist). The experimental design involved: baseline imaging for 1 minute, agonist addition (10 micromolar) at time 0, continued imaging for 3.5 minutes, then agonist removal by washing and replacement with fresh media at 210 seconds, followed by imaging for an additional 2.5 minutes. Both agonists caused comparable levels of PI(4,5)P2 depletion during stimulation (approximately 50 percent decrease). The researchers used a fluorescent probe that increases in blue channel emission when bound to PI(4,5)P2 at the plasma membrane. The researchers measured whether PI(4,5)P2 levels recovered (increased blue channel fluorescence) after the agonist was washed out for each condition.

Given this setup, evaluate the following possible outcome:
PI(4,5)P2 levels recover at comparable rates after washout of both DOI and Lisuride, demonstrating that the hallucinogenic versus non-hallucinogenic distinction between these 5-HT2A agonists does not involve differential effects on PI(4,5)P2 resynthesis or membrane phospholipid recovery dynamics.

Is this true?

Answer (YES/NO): NO